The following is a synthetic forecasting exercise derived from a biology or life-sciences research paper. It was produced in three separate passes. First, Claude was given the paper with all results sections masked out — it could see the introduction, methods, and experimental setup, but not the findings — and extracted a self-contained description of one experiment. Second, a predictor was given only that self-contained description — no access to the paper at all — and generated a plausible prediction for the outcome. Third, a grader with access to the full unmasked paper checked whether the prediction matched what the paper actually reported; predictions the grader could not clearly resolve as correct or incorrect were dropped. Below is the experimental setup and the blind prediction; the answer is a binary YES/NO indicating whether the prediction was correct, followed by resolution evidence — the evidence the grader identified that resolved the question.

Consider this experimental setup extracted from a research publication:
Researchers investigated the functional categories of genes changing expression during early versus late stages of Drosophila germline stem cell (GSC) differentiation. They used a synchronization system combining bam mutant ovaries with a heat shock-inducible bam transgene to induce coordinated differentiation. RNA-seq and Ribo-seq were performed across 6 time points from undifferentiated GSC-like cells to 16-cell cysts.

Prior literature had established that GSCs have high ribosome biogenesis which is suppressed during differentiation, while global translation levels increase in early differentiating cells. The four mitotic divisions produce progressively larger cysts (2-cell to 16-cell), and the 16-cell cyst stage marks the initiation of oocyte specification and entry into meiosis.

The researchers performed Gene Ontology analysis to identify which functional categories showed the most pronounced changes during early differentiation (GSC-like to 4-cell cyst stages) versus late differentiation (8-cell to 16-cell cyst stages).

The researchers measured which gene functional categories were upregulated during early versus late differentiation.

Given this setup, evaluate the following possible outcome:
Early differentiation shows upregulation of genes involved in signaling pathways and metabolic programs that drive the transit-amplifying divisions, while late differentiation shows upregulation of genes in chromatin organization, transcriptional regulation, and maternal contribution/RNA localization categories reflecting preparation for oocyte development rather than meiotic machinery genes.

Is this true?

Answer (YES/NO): NO